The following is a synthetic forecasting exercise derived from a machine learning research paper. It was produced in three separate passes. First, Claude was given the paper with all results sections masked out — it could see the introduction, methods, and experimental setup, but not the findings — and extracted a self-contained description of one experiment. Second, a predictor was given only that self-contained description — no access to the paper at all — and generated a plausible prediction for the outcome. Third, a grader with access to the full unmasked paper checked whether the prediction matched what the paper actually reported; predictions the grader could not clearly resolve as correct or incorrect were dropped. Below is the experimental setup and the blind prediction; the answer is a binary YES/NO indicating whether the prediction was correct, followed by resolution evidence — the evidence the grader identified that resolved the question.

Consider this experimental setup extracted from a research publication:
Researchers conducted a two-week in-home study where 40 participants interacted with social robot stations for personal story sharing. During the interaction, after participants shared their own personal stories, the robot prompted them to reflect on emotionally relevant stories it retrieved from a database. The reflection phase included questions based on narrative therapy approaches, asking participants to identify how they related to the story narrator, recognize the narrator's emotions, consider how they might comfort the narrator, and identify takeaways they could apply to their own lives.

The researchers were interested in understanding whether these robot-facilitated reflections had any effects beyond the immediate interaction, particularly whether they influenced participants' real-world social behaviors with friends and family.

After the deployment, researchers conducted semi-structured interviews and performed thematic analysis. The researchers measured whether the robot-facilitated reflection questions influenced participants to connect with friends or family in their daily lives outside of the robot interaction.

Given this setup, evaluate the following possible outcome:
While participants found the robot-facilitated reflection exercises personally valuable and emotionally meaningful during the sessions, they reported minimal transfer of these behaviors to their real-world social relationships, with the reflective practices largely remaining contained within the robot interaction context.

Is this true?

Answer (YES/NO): NO